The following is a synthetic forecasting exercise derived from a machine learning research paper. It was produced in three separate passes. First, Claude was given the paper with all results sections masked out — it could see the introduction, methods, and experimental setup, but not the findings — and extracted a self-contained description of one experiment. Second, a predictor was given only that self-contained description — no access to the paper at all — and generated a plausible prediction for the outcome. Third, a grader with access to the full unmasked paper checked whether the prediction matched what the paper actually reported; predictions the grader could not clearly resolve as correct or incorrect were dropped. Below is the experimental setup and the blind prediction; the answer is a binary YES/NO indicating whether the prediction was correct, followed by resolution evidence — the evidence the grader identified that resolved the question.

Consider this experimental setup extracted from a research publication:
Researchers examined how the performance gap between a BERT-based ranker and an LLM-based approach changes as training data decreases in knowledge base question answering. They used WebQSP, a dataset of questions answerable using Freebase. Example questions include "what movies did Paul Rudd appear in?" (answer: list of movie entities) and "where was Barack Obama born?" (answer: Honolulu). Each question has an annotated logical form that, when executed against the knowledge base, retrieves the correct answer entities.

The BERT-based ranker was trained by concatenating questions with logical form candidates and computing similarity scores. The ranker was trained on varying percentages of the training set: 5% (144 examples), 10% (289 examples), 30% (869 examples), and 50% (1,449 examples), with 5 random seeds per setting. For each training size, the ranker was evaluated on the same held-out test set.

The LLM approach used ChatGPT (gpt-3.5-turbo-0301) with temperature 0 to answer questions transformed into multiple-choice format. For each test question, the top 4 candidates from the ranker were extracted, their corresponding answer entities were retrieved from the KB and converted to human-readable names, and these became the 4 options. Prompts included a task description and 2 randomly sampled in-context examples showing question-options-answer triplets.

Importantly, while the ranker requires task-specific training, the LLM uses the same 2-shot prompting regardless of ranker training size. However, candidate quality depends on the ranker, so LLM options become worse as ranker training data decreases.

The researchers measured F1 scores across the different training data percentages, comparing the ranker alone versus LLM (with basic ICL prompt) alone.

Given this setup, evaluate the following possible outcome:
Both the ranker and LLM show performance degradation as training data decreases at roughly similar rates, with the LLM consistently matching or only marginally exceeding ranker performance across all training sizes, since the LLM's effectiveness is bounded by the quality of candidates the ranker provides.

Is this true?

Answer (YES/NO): NO